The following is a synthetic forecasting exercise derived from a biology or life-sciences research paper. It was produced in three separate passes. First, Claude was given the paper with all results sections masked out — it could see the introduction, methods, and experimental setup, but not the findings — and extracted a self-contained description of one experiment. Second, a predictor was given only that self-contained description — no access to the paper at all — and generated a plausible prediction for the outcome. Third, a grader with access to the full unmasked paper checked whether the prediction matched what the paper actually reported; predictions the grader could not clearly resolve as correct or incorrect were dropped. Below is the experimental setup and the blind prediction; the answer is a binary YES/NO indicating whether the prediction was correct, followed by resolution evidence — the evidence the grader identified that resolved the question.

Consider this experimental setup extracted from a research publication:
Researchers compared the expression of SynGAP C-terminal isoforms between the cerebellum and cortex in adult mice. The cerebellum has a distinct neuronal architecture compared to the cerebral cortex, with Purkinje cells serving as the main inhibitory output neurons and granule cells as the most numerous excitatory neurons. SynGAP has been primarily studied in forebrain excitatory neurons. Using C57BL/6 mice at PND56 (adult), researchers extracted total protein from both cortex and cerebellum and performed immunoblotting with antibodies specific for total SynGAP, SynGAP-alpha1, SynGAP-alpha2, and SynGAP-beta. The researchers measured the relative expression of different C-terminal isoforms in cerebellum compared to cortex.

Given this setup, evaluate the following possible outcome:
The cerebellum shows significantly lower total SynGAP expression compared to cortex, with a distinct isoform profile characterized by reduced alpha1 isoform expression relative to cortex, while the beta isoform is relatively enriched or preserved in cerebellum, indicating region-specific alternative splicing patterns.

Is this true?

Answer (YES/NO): NO